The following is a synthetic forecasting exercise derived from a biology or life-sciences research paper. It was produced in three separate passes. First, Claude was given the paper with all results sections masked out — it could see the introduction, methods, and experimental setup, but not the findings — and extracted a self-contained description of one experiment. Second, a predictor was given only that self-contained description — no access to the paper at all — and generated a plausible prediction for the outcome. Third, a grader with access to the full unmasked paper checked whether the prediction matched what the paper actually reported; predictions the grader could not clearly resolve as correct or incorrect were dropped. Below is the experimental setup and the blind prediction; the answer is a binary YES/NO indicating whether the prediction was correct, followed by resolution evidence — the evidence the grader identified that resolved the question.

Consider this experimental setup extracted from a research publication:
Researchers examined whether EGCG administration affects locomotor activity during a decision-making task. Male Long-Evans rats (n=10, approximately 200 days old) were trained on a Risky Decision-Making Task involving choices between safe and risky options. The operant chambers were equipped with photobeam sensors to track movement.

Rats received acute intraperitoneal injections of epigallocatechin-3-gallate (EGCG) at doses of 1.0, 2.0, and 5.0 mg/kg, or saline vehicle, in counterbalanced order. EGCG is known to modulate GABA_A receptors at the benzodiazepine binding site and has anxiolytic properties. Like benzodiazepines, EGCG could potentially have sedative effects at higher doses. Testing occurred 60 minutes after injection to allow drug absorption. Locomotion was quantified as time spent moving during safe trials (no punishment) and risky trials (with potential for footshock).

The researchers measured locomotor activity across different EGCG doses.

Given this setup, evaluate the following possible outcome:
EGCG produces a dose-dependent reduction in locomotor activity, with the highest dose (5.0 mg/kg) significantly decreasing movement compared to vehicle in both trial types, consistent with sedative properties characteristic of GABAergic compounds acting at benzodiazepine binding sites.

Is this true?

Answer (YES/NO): NO